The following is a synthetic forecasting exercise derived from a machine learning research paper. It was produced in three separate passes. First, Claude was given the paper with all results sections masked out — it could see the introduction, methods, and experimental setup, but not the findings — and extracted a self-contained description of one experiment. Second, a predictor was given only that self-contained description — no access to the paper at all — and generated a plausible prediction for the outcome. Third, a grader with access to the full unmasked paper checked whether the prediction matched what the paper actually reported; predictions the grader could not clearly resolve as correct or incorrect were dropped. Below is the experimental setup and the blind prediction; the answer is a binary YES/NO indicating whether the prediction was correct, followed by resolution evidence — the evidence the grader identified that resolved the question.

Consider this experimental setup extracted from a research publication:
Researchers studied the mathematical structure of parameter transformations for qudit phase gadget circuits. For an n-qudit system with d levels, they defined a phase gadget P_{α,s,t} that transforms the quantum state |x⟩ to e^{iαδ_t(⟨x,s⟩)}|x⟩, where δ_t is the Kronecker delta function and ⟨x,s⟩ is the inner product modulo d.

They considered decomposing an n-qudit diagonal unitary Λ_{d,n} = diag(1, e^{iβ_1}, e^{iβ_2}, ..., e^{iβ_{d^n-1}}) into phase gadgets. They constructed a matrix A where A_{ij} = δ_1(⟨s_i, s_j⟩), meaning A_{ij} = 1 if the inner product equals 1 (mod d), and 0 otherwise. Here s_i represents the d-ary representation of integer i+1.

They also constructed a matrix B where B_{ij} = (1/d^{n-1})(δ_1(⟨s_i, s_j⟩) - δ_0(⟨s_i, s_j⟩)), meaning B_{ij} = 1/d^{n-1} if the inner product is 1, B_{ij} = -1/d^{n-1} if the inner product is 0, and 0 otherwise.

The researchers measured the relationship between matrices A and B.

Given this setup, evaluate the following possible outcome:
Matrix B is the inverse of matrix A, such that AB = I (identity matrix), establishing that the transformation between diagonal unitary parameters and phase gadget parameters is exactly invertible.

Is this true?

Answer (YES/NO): YES